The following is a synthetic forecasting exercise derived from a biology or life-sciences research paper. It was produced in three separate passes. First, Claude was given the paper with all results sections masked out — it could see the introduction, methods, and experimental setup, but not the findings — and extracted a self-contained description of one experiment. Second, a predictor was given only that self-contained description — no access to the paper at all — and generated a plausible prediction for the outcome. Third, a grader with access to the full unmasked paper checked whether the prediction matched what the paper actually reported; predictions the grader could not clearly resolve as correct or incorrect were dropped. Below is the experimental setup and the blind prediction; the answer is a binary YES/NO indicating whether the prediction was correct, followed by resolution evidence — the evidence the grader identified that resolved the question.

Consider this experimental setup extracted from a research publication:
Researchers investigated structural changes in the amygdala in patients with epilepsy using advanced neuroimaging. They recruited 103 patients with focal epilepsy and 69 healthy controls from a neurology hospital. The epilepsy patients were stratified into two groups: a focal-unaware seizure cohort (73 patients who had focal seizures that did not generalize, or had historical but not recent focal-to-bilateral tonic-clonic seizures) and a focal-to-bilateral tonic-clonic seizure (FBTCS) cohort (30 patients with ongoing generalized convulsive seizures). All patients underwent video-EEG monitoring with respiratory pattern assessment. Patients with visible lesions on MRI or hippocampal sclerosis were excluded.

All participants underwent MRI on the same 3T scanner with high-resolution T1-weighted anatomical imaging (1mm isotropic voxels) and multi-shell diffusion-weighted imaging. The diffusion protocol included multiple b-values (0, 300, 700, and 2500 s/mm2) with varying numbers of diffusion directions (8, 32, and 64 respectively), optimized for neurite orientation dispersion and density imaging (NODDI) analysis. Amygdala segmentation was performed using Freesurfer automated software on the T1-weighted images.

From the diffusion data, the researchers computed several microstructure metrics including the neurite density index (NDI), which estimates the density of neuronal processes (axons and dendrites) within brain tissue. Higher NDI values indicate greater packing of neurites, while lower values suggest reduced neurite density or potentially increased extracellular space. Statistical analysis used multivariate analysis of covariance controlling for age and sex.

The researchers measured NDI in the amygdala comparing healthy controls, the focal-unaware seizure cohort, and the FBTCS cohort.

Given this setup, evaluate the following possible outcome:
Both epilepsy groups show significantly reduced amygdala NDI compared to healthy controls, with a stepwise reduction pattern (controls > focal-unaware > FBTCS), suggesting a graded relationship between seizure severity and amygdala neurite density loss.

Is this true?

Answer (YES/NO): YES